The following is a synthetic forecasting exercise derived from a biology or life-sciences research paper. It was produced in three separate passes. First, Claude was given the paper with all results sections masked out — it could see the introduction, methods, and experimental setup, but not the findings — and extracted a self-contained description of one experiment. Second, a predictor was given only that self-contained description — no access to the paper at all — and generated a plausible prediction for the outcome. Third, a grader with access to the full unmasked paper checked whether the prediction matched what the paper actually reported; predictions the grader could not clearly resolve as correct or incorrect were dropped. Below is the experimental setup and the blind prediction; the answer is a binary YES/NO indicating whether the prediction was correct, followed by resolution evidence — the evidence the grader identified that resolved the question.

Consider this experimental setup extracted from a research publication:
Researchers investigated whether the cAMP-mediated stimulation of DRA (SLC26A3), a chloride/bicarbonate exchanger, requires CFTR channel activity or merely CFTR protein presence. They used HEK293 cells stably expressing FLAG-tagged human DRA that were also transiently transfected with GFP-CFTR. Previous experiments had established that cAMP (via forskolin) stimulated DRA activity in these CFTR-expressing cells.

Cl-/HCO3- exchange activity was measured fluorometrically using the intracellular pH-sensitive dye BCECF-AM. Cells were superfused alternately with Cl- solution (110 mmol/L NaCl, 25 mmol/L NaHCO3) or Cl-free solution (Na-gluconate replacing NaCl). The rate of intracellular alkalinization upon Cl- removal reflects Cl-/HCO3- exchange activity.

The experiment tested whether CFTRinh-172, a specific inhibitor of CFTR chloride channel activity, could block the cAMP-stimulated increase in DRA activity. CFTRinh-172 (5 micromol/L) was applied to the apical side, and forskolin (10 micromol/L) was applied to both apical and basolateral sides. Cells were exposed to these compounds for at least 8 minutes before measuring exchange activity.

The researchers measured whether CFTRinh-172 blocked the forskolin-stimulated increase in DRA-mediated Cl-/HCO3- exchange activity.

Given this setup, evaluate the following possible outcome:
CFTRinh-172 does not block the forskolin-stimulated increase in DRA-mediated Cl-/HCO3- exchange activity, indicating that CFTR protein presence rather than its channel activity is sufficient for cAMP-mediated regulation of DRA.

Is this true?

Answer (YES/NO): YES